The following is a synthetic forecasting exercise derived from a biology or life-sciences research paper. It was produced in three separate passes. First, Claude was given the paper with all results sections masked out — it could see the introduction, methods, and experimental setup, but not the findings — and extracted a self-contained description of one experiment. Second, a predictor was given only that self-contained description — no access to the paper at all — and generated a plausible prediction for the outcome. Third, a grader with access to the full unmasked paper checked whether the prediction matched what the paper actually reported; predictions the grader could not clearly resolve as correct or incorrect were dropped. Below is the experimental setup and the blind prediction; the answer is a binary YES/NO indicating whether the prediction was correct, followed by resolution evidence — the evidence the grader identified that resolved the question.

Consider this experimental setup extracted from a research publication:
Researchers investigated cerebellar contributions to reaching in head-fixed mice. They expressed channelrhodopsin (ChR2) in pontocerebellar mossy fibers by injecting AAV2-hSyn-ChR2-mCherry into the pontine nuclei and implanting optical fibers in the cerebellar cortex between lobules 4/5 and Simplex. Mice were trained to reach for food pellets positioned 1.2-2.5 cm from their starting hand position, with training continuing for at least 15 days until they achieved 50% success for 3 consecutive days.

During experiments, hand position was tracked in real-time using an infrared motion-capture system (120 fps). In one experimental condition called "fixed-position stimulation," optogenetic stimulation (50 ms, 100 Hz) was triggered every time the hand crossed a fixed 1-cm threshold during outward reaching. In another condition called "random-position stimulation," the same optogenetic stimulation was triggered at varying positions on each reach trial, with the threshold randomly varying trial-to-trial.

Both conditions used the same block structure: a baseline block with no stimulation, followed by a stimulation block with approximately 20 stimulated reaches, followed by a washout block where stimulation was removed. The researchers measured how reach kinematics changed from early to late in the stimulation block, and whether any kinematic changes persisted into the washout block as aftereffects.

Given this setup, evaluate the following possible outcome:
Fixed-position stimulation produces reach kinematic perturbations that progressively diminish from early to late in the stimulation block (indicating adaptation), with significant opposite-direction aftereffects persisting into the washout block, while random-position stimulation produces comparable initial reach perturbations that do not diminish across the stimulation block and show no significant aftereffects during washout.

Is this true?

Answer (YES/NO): NO